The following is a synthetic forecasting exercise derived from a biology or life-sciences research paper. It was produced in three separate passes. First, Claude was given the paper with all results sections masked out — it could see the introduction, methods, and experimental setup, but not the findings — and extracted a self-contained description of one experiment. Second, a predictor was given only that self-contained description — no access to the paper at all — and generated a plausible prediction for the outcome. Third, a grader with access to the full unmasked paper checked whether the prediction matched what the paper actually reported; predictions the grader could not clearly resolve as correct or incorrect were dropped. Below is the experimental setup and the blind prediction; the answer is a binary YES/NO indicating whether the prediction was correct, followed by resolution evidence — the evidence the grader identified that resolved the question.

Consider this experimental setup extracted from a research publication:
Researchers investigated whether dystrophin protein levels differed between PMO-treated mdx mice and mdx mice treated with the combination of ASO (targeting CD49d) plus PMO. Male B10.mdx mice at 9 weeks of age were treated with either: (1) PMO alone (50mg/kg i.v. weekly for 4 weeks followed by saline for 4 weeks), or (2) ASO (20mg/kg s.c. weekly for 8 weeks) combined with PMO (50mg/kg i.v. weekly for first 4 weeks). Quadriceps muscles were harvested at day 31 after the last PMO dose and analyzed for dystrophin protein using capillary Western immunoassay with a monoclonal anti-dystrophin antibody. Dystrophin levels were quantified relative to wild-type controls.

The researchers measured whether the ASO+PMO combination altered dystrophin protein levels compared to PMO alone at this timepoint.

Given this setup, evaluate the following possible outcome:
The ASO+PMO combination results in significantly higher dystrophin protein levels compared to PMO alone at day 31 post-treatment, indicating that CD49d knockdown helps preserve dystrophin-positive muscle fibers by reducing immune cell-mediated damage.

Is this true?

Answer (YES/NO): NO